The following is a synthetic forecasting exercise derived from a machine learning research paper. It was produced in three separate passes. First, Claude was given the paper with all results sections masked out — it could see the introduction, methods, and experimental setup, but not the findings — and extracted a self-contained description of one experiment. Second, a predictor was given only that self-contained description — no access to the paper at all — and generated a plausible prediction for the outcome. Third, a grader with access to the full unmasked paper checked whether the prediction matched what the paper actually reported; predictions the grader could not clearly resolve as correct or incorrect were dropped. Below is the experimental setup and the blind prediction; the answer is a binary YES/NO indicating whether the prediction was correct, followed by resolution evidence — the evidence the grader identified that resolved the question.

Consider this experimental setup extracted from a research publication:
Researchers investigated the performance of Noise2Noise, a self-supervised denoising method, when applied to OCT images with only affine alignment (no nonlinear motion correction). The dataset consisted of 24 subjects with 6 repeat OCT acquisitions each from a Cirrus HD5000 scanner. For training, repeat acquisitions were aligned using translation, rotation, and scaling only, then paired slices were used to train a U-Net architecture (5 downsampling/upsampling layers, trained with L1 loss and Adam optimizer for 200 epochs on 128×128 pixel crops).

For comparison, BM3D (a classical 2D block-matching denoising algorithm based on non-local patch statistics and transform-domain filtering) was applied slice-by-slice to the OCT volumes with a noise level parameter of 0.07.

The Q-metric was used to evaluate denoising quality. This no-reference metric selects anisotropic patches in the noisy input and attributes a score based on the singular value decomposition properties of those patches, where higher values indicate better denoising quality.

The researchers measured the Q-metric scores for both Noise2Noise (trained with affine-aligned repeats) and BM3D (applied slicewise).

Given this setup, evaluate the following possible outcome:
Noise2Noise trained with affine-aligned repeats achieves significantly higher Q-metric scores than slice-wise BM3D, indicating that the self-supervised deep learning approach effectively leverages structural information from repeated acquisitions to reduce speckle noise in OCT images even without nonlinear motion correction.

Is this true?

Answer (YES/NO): NO